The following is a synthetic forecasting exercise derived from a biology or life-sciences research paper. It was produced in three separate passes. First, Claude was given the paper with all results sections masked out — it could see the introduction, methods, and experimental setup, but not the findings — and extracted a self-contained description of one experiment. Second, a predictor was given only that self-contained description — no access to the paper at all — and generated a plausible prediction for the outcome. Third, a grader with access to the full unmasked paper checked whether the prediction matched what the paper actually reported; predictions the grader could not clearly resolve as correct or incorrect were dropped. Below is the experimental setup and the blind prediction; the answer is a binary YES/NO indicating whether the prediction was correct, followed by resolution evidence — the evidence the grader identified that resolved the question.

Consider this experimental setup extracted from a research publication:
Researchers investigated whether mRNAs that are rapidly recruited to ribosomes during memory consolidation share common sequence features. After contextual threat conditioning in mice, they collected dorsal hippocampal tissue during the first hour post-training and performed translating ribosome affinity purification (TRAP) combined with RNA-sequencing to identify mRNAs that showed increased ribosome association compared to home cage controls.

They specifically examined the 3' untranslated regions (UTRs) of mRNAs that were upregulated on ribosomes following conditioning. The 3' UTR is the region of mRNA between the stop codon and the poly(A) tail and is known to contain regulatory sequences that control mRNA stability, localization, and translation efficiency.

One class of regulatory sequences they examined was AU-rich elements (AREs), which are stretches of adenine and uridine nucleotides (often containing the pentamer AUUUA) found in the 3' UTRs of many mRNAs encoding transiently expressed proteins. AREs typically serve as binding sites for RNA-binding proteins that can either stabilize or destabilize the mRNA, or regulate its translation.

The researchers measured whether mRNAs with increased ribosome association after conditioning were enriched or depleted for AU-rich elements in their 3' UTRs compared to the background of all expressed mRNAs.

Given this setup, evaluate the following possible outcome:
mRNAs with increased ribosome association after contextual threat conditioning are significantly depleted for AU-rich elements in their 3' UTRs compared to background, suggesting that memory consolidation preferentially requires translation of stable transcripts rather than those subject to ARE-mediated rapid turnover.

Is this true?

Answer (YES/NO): NO